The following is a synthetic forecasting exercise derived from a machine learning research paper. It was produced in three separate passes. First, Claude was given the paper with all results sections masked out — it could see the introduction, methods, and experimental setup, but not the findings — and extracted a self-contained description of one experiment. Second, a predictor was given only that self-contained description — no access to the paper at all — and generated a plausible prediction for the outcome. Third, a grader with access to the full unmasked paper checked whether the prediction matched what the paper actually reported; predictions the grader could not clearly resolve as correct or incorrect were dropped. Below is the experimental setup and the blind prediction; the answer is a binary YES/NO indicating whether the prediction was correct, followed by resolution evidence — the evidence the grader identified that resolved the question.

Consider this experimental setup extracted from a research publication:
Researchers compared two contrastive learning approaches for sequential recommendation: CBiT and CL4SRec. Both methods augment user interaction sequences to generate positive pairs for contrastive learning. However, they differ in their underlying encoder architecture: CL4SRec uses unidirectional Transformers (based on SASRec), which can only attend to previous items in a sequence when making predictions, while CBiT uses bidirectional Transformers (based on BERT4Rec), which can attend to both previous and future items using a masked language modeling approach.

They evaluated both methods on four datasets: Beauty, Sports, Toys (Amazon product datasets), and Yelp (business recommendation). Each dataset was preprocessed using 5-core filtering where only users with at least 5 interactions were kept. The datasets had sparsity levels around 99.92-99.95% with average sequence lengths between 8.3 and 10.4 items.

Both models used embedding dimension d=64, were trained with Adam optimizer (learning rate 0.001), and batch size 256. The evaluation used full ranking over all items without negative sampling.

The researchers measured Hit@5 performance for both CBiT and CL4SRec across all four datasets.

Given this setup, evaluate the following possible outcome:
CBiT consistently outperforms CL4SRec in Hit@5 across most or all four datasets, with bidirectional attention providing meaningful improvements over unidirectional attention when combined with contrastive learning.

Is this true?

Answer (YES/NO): NO